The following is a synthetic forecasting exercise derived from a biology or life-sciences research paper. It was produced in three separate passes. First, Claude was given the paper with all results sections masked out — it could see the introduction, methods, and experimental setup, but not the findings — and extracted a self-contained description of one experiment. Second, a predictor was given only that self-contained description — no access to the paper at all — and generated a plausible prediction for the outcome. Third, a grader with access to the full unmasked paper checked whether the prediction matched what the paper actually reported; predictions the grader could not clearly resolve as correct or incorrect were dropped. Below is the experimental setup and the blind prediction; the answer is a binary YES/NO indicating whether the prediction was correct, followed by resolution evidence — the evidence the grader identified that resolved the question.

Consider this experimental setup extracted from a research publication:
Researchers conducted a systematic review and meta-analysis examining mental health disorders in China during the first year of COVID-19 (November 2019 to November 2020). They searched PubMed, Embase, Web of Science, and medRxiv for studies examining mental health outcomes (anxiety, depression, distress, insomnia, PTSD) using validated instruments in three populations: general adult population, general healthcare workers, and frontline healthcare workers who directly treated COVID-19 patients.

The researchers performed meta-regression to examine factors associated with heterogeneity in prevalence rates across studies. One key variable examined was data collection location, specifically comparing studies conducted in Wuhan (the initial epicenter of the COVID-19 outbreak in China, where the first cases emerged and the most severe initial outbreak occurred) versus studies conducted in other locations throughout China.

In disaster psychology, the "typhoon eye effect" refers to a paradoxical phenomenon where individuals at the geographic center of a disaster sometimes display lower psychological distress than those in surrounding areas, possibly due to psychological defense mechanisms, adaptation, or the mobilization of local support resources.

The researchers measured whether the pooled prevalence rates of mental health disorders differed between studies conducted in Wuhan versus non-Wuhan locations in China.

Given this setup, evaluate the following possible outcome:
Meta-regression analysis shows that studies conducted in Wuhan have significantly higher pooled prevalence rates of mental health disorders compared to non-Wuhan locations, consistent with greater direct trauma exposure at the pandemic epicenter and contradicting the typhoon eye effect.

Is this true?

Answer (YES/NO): NO